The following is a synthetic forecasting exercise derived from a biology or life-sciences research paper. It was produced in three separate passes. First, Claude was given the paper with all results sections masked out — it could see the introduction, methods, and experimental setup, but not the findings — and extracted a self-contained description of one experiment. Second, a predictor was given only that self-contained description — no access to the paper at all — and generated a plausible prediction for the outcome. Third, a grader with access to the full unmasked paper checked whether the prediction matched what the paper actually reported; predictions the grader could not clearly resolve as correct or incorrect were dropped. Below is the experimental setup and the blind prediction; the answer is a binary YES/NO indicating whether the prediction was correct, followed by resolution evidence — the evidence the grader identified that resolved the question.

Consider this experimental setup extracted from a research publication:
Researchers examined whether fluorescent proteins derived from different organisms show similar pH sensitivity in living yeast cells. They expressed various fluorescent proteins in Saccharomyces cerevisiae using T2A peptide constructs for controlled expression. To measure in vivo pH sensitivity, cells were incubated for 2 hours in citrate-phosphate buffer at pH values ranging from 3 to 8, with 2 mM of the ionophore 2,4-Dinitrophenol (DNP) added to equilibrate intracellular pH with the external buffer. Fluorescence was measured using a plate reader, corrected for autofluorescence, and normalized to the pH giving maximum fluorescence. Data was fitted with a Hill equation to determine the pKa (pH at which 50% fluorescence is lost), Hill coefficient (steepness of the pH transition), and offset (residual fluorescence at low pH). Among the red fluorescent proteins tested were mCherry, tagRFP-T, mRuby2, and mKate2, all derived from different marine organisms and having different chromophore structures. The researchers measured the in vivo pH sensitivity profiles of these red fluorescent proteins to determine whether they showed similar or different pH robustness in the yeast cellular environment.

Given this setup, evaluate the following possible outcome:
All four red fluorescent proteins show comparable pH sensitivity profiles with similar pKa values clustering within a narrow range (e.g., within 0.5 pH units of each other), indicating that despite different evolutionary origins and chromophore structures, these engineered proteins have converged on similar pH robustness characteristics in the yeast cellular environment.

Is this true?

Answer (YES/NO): NO